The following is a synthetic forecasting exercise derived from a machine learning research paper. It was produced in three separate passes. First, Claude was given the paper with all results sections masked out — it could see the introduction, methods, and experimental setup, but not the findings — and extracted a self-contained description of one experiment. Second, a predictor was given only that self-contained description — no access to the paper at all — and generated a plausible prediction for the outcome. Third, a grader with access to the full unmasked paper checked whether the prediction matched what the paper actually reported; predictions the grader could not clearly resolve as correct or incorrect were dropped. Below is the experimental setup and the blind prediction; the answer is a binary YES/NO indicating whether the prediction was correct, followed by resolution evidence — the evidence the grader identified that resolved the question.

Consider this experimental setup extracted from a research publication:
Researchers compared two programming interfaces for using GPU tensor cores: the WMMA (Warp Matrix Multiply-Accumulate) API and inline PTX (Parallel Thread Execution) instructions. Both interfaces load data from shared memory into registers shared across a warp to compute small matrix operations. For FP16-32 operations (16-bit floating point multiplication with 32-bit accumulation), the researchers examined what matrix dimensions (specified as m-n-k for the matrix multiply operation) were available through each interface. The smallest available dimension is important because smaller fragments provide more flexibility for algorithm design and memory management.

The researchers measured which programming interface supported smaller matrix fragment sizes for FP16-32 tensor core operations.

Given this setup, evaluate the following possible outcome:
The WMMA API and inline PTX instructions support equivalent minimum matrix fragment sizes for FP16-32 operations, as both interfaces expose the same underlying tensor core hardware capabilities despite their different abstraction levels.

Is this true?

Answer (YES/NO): NO